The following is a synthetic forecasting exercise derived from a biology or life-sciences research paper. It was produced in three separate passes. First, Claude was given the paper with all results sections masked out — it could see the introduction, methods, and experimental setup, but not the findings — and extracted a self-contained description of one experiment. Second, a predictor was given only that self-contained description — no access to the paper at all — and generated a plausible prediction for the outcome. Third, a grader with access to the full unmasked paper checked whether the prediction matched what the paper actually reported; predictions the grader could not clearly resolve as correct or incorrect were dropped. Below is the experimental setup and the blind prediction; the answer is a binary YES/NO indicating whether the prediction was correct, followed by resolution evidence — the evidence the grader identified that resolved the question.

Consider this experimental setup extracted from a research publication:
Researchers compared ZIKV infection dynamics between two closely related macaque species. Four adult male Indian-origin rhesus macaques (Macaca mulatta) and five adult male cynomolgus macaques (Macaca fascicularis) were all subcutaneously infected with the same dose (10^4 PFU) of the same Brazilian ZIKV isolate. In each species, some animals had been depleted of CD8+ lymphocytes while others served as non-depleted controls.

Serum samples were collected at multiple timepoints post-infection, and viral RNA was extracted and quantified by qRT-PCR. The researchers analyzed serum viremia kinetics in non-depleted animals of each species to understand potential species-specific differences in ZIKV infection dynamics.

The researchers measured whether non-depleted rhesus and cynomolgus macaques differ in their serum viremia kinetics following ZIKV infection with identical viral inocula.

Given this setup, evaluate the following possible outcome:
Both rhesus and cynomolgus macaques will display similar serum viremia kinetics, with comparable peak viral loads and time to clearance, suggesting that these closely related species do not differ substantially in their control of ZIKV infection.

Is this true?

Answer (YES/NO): YES